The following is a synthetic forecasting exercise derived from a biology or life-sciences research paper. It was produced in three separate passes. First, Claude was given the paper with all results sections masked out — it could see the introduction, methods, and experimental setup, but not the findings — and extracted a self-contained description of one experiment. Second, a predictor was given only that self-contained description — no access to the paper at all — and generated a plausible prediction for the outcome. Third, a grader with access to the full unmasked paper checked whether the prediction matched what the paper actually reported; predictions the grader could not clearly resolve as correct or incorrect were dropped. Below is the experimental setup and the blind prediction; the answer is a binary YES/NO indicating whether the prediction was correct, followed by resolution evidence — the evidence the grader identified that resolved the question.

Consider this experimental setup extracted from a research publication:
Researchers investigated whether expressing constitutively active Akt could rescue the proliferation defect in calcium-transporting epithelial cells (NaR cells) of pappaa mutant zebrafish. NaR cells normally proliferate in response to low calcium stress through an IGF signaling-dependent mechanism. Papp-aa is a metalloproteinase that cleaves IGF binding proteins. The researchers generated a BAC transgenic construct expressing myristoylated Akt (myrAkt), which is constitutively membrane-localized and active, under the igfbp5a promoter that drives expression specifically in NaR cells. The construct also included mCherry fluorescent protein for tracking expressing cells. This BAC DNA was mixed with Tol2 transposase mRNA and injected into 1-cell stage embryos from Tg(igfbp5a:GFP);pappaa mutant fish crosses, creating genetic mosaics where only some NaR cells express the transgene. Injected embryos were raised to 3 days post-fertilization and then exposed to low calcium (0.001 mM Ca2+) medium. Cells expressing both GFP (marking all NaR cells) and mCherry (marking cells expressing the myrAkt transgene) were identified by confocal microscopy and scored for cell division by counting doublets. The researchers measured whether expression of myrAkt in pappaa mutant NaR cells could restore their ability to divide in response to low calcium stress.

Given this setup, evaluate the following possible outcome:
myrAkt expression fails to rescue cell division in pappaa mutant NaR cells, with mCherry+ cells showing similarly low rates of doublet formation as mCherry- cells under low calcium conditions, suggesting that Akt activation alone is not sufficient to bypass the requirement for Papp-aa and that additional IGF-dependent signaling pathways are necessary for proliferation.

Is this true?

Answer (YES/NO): NO